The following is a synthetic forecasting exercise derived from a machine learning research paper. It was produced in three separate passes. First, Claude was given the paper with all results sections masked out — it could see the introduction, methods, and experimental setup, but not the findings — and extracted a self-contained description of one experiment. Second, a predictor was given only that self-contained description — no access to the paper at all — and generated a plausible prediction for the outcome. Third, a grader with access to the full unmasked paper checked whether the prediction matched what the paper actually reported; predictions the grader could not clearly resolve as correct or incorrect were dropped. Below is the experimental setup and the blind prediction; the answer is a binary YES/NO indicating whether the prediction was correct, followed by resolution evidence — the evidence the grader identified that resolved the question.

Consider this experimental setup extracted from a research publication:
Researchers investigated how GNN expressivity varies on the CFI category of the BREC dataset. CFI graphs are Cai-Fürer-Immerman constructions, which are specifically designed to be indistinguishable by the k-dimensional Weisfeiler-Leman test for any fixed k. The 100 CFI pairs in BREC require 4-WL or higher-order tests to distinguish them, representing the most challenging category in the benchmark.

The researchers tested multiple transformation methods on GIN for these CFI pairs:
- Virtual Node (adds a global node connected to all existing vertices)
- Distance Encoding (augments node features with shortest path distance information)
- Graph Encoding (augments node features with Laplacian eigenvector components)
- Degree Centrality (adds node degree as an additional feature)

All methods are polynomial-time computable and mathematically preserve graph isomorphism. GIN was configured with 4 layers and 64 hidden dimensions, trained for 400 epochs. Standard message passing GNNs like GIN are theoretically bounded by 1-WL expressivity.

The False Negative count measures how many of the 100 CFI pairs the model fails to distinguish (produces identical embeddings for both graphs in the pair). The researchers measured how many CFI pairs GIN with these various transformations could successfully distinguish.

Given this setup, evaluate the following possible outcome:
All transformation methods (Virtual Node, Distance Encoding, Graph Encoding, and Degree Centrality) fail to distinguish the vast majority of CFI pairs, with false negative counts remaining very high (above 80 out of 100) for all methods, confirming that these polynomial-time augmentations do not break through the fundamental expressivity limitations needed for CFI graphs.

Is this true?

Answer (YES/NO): YES